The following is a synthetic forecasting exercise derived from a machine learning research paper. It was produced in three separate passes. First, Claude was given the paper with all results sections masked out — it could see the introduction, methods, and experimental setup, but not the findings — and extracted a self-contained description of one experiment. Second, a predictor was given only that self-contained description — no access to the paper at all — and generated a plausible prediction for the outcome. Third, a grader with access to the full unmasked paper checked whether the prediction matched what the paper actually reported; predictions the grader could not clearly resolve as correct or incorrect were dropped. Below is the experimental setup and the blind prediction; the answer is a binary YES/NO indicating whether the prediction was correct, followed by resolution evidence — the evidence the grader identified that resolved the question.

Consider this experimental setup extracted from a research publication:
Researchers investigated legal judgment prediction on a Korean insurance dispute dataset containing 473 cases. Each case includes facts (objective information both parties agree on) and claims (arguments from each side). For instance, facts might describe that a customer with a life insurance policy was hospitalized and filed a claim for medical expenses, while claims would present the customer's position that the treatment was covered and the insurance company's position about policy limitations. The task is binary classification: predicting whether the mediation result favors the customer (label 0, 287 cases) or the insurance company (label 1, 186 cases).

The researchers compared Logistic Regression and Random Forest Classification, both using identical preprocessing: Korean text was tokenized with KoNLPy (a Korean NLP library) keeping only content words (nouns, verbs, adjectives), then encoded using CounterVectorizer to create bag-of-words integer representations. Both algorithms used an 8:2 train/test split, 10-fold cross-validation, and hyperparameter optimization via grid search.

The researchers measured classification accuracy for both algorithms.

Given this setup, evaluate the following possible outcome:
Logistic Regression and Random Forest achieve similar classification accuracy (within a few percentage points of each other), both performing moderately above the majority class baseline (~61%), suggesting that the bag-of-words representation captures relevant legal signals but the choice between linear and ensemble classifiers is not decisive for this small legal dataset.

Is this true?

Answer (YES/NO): YES